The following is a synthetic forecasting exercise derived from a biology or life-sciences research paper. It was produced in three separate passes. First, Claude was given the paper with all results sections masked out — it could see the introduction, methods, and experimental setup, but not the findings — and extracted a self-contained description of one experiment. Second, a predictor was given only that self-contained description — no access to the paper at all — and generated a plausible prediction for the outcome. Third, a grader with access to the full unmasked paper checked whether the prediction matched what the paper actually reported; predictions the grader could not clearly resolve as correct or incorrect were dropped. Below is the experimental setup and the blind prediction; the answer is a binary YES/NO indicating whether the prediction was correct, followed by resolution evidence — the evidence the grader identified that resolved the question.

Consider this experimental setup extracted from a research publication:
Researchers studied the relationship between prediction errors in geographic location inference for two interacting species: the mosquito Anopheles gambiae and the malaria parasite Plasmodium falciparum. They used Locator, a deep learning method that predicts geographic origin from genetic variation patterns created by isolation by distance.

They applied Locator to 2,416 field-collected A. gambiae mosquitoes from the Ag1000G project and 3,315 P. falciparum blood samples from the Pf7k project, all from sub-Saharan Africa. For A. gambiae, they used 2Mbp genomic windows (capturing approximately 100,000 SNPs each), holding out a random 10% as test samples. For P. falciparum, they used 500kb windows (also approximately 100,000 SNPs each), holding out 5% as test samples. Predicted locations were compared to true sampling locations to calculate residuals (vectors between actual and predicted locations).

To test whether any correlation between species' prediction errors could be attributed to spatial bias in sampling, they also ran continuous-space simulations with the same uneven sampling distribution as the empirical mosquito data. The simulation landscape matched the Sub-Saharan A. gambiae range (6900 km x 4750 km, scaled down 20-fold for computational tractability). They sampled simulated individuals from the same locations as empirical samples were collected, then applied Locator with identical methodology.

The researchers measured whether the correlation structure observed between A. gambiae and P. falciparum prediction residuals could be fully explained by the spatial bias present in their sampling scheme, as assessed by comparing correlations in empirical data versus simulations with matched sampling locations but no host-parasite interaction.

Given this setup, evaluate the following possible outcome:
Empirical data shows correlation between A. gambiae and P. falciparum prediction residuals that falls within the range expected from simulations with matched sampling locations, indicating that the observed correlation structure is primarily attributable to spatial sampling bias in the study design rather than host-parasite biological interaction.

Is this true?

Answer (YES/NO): NO